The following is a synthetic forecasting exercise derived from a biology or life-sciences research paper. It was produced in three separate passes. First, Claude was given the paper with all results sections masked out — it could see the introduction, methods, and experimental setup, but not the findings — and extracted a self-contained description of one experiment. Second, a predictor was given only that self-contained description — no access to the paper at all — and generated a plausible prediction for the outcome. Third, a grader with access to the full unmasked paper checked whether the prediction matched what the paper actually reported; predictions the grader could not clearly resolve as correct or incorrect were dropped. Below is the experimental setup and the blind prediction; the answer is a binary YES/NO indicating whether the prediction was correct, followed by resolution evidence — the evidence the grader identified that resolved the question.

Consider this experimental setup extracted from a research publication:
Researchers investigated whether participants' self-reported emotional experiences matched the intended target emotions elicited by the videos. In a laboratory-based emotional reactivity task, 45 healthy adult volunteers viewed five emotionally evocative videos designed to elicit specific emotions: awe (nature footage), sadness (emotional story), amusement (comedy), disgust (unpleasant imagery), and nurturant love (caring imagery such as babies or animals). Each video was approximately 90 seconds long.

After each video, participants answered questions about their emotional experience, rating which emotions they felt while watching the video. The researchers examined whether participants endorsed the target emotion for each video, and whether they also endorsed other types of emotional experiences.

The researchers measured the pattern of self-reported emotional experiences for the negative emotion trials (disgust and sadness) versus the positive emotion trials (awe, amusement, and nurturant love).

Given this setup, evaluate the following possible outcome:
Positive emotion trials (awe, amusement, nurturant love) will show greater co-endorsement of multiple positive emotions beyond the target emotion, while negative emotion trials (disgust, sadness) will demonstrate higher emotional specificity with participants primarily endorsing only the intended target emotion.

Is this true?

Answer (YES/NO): YES